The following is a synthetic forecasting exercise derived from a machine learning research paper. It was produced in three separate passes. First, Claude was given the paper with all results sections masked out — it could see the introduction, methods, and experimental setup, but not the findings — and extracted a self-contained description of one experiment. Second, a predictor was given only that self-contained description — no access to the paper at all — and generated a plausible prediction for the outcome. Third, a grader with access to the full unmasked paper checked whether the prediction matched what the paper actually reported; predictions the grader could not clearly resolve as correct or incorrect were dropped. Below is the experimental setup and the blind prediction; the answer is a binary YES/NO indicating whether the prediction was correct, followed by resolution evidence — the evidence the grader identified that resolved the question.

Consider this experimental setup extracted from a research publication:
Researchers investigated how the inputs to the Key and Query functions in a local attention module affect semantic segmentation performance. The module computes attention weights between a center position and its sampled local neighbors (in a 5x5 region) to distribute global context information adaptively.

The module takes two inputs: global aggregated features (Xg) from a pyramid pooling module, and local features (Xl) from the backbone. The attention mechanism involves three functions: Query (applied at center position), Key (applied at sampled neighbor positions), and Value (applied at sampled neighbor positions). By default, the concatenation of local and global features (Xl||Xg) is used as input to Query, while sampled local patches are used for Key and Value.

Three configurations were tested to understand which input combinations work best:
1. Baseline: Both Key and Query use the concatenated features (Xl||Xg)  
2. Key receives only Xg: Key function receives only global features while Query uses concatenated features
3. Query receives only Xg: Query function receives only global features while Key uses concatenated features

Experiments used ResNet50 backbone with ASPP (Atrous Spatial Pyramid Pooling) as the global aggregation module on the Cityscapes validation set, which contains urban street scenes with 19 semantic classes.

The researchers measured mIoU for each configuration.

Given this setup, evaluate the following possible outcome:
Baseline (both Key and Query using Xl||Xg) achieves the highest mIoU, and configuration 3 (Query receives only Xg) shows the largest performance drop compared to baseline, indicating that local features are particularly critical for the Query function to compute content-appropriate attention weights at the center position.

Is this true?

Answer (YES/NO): YES